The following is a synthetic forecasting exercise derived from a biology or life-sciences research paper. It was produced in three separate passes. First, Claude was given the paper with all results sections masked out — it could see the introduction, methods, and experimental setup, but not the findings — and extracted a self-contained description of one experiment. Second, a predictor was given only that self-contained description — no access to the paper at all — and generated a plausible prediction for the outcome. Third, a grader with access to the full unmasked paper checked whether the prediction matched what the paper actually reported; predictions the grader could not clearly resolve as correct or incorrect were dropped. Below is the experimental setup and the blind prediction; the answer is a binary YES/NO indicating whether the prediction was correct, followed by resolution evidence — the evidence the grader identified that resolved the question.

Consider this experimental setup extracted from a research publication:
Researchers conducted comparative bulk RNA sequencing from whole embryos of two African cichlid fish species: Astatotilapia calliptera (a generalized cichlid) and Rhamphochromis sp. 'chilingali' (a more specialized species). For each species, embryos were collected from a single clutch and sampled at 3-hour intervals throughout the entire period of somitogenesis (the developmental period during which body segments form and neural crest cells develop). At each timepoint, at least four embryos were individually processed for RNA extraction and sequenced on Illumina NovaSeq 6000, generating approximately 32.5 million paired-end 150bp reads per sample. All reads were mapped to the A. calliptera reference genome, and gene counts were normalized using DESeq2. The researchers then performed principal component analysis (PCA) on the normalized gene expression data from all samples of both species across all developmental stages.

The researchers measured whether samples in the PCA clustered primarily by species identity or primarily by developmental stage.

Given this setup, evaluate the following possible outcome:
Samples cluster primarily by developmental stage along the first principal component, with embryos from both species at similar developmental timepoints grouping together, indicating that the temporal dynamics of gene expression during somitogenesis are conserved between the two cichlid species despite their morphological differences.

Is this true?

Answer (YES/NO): YES